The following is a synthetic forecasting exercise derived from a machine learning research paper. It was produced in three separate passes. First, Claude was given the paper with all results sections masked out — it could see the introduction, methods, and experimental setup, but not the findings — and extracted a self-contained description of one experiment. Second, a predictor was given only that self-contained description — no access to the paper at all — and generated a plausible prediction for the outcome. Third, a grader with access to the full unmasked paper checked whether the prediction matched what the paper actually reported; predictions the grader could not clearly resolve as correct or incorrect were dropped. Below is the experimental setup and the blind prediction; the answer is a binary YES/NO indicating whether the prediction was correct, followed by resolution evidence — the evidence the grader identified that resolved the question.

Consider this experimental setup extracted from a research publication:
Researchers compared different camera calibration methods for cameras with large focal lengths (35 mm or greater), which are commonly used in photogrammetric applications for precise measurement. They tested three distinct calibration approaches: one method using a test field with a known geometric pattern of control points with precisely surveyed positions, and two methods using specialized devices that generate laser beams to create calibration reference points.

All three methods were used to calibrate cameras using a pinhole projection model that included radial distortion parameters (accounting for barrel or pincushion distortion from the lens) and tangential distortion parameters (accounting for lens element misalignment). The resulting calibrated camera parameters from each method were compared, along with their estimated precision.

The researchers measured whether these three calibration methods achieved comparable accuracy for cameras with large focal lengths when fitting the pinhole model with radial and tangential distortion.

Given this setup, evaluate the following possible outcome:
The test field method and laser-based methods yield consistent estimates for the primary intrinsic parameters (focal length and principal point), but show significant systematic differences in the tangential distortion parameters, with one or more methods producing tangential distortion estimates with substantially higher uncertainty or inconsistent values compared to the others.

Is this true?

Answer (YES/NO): NO